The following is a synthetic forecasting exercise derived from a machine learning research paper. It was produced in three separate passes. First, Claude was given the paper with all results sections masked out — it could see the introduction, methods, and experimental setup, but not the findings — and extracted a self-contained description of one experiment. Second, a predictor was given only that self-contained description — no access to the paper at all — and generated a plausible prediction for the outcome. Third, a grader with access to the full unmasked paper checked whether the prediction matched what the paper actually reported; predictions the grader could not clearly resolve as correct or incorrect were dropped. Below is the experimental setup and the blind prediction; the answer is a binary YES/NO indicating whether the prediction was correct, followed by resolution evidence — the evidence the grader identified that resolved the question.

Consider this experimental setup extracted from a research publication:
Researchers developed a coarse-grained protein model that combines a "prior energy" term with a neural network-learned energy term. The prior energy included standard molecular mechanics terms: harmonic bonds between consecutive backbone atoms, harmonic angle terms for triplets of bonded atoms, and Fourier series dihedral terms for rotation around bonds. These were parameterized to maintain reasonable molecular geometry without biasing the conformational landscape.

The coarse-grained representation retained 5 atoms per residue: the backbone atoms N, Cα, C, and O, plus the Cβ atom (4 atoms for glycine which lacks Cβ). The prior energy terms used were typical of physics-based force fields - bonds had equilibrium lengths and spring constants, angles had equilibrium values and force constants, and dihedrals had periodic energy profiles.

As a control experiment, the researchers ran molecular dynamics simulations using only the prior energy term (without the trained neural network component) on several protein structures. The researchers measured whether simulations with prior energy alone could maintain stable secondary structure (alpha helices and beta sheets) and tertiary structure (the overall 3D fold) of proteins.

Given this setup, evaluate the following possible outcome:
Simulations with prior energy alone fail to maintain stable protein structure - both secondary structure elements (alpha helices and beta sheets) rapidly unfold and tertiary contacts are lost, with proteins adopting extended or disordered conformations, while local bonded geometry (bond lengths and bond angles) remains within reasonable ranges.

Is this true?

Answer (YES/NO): YES